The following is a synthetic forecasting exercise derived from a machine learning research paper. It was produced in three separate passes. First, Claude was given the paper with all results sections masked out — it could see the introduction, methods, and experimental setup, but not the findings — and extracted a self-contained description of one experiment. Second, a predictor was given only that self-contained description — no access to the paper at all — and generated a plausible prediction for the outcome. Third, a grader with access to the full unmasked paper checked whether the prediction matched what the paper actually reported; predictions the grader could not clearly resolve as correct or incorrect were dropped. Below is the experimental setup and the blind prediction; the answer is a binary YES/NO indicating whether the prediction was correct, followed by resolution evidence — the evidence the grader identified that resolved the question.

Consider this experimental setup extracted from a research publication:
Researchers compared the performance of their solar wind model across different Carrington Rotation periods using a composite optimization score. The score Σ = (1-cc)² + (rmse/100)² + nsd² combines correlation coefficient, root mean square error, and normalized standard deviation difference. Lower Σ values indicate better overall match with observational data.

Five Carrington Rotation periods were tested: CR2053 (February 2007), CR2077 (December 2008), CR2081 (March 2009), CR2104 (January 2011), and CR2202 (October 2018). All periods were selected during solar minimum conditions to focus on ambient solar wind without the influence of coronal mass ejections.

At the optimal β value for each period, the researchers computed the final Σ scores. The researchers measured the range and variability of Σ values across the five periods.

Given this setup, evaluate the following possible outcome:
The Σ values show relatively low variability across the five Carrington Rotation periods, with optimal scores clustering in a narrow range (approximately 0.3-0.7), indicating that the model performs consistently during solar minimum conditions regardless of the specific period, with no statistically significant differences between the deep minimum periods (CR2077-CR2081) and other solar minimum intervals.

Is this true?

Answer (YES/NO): NO